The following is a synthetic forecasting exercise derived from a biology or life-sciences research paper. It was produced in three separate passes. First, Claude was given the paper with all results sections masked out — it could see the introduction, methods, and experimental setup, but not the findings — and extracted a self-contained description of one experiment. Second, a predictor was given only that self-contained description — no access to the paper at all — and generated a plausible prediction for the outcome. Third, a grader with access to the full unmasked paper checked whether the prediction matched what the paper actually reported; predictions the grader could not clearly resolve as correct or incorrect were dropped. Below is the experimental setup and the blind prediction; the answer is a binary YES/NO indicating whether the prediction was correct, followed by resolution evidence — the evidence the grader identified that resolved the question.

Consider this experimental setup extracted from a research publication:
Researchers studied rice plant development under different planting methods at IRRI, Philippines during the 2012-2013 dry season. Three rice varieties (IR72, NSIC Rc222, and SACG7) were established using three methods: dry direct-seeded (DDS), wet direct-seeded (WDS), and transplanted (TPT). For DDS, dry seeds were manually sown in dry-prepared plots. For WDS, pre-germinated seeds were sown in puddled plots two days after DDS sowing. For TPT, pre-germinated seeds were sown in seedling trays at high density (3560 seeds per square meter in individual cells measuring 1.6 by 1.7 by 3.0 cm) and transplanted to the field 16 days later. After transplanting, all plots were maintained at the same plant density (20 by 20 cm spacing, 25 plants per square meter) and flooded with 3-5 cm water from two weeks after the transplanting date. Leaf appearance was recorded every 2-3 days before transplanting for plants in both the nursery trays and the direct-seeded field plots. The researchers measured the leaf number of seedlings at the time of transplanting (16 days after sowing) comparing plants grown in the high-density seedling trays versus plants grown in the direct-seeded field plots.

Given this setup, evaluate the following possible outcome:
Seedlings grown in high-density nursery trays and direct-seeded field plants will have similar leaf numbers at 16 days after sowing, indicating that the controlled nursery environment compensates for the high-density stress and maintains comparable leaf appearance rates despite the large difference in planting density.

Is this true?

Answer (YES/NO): NO